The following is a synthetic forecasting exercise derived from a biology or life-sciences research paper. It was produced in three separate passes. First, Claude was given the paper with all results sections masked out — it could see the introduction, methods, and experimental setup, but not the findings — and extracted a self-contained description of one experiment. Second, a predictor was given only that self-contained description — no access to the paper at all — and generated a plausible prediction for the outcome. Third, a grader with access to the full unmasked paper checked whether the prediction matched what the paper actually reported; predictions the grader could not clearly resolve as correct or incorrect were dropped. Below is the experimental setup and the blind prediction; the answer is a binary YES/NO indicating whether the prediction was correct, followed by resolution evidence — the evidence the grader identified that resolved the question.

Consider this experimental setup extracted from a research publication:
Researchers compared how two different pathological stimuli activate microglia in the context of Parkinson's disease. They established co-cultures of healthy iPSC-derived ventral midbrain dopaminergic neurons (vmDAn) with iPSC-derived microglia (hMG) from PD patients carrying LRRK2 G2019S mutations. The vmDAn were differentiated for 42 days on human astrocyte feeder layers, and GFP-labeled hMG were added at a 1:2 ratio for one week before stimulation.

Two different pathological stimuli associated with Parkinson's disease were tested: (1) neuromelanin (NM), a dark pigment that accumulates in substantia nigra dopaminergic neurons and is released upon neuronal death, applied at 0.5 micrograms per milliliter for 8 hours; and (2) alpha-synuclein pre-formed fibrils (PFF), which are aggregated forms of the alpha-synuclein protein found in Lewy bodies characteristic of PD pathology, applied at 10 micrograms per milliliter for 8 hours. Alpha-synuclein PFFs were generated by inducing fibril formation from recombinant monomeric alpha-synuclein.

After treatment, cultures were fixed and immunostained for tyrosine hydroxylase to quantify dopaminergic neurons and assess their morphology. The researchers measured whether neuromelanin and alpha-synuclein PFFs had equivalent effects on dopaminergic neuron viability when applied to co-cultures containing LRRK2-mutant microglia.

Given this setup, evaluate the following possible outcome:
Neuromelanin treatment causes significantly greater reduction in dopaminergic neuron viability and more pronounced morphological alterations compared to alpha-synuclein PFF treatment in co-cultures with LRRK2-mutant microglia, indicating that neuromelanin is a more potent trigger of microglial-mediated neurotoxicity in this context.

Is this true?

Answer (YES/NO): YES